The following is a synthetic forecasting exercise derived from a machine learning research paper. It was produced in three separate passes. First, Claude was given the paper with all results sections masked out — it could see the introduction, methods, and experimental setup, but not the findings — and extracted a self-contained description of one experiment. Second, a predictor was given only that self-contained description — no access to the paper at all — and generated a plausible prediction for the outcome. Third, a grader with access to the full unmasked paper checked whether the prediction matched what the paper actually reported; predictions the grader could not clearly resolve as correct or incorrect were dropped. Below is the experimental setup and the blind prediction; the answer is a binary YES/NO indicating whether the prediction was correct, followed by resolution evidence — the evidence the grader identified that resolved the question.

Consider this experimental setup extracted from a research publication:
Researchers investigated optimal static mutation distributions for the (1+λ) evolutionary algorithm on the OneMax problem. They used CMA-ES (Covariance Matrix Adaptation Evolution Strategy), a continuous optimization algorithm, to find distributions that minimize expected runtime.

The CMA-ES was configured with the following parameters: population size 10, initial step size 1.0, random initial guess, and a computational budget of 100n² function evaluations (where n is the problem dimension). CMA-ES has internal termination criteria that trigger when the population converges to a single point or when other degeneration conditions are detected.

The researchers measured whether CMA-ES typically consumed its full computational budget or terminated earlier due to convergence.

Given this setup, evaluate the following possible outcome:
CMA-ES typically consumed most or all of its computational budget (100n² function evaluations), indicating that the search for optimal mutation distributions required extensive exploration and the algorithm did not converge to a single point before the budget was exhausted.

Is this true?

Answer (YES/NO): NO